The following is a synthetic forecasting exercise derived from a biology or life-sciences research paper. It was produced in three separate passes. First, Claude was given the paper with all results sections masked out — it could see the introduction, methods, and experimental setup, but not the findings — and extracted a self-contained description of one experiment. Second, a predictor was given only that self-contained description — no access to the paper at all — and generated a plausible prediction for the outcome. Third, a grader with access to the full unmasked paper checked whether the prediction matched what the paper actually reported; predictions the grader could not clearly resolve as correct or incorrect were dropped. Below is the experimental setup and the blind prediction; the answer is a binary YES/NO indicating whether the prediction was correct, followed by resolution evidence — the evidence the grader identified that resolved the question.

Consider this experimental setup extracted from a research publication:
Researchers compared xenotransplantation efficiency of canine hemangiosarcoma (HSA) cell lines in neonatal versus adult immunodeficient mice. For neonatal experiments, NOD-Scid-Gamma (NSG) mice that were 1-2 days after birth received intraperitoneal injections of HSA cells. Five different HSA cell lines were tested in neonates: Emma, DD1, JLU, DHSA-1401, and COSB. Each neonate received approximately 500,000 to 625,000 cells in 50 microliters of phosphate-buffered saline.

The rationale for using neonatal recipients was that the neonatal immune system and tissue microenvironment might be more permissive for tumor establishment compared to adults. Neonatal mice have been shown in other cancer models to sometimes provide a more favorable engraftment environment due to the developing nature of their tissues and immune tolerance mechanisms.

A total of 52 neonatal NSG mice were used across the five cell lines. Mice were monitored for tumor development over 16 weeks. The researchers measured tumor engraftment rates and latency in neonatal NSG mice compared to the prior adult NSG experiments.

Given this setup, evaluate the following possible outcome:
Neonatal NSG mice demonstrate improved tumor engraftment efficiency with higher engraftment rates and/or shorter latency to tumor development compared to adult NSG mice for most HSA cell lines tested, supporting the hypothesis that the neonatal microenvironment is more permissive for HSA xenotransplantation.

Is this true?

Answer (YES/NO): NO